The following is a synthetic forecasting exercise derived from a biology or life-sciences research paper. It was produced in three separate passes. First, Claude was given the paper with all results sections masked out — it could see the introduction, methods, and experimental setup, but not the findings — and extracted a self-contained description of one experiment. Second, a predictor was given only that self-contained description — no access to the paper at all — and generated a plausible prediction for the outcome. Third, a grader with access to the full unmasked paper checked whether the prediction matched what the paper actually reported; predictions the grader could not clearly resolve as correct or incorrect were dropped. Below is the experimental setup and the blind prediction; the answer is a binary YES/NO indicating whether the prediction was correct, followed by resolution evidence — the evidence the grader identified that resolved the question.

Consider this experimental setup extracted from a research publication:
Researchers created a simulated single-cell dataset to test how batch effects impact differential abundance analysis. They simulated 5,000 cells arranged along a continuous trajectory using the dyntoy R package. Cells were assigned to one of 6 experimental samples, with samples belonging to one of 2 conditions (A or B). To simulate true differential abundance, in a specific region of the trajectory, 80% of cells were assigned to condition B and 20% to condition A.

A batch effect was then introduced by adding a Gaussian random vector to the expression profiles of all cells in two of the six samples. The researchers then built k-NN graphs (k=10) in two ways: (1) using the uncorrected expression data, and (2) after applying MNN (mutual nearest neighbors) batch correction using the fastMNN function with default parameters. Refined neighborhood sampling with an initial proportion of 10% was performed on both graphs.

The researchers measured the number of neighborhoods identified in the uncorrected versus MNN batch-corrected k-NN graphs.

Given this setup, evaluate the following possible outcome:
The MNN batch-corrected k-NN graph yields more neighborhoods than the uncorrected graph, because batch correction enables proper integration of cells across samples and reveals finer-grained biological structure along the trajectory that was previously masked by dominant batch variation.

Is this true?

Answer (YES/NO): YES